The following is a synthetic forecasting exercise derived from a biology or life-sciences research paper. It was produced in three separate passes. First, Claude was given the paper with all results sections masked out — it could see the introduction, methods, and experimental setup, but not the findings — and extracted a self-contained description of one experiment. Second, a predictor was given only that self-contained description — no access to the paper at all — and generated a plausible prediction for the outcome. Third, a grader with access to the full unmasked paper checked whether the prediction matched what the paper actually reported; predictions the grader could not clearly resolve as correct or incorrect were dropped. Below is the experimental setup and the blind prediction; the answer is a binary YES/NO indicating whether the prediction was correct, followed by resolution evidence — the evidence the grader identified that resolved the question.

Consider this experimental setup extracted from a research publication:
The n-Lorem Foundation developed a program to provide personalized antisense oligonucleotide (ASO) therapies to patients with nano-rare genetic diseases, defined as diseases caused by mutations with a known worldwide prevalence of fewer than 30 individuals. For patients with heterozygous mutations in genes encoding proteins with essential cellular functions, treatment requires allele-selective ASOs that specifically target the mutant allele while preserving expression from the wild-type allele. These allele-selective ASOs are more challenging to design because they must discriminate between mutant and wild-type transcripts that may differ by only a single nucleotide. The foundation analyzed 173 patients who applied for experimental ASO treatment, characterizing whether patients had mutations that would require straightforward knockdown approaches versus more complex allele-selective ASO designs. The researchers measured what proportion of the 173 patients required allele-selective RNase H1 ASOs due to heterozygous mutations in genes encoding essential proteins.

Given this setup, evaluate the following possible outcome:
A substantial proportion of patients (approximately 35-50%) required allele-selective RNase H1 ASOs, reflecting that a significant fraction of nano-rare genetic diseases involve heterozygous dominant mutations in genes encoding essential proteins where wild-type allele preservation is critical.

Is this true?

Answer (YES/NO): NO